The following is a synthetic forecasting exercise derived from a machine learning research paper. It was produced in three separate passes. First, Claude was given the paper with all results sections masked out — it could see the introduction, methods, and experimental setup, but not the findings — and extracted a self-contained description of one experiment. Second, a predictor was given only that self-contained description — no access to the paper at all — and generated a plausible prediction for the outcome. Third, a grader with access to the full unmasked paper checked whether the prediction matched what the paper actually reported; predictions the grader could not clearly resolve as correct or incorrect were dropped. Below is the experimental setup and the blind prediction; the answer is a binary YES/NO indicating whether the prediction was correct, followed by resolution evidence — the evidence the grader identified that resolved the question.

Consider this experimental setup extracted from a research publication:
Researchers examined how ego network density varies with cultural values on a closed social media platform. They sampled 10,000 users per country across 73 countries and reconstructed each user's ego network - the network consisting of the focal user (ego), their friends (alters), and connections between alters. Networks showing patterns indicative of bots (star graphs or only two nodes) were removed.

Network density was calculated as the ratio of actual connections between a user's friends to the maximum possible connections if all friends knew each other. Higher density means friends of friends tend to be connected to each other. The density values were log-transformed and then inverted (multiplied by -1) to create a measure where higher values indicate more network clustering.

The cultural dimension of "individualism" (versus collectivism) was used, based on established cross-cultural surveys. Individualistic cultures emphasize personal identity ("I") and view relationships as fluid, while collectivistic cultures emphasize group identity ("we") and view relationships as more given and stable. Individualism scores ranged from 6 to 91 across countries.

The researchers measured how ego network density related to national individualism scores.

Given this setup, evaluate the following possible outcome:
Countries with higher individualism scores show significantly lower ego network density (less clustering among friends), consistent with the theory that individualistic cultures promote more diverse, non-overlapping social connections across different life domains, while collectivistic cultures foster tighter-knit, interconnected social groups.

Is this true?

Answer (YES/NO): NO